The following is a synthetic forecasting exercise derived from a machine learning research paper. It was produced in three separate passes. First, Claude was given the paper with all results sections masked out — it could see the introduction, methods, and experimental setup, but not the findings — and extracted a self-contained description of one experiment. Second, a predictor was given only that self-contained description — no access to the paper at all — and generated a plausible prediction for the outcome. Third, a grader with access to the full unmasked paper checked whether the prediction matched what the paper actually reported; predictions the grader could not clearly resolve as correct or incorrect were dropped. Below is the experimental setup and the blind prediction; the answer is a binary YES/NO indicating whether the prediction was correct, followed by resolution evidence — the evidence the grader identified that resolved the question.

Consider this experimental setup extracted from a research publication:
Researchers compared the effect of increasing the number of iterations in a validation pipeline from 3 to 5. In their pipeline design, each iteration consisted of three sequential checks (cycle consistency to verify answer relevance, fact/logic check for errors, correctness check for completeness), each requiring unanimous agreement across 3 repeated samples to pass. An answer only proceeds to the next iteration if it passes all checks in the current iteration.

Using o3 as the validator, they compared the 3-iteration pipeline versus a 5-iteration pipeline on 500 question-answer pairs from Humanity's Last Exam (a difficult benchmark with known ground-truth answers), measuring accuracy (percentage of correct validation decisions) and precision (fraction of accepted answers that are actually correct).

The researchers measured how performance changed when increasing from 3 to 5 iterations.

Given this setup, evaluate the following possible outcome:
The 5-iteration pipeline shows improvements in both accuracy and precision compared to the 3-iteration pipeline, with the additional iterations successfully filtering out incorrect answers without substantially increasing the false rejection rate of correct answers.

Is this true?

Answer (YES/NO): NO